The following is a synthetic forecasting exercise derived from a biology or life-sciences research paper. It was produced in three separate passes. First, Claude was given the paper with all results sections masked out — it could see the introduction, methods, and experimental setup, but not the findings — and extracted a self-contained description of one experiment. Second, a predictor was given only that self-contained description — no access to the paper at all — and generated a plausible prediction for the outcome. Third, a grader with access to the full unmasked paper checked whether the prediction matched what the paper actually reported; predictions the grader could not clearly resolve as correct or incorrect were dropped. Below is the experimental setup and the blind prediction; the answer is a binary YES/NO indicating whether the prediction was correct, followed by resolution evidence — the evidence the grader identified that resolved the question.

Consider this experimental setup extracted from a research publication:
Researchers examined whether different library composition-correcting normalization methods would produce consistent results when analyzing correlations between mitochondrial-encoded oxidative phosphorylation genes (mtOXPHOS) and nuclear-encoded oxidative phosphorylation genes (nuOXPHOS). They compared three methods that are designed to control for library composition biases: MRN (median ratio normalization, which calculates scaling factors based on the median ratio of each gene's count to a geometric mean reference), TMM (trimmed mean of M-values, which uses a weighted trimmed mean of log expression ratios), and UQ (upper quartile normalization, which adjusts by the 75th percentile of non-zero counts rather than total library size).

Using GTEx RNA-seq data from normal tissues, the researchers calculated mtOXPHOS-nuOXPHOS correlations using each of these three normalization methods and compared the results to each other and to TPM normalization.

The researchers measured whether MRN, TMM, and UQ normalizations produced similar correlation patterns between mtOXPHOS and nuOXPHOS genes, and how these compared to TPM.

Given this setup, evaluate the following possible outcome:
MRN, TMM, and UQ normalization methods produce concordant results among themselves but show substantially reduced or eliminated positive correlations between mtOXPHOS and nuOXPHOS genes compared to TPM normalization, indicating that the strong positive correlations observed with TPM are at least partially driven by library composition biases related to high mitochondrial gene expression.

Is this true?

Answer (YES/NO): NO